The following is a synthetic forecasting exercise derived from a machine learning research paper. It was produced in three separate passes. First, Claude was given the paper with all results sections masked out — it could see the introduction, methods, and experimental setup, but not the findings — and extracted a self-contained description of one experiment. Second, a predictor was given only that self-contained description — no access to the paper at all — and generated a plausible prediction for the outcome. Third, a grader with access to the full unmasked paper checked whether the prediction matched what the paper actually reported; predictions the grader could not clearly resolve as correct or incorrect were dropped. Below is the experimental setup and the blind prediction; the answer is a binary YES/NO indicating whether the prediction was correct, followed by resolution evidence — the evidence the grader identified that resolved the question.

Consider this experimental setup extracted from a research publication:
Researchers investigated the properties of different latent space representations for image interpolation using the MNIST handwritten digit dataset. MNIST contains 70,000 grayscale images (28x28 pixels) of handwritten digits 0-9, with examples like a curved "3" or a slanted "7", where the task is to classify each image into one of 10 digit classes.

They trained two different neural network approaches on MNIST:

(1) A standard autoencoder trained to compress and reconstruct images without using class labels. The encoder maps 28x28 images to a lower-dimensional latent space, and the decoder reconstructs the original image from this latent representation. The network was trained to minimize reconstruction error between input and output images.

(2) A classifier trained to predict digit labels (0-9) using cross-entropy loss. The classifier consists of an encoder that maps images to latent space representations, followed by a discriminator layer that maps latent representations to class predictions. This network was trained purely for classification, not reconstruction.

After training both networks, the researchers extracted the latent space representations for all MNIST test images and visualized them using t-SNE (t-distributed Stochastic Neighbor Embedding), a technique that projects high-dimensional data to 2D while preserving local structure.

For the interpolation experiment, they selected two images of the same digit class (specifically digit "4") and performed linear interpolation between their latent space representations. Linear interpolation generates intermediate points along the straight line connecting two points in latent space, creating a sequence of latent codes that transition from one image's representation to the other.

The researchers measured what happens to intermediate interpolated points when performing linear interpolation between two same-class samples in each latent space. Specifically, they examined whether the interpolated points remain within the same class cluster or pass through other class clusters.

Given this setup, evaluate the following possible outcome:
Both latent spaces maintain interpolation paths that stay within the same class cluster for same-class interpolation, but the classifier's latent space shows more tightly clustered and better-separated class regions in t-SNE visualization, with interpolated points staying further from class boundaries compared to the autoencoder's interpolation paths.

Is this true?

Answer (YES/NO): NO